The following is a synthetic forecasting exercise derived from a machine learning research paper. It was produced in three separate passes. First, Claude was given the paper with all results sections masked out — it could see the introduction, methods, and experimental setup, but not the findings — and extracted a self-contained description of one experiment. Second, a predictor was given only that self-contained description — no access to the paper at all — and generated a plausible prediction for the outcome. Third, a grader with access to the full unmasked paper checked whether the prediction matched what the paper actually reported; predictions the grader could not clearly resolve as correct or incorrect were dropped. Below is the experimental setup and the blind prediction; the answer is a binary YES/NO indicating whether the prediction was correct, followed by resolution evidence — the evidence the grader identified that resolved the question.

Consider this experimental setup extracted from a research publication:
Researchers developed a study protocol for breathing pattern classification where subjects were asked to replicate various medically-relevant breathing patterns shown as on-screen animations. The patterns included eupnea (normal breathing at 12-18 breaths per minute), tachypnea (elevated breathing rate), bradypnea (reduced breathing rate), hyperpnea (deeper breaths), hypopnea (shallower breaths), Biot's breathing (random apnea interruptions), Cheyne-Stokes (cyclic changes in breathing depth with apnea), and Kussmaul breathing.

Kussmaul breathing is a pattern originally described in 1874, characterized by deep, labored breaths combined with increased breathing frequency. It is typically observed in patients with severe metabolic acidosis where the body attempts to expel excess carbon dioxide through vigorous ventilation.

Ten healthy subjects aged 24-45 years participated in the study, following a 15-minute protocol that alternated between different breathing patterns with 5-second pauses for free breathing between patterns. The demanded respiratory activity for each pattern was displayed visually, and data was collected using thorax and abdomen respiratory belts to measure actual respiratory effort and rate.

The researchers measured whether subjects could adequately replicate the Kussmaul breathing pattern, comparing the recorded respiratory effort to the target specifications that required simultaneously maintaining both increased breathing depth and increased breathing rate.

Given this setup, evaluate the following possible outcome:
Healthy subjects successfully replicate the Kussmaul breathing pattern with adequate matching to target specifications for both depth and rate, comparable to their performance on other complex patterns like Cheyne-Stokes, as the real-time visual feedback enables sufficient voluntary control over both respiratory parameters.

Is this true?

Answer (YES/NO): NO